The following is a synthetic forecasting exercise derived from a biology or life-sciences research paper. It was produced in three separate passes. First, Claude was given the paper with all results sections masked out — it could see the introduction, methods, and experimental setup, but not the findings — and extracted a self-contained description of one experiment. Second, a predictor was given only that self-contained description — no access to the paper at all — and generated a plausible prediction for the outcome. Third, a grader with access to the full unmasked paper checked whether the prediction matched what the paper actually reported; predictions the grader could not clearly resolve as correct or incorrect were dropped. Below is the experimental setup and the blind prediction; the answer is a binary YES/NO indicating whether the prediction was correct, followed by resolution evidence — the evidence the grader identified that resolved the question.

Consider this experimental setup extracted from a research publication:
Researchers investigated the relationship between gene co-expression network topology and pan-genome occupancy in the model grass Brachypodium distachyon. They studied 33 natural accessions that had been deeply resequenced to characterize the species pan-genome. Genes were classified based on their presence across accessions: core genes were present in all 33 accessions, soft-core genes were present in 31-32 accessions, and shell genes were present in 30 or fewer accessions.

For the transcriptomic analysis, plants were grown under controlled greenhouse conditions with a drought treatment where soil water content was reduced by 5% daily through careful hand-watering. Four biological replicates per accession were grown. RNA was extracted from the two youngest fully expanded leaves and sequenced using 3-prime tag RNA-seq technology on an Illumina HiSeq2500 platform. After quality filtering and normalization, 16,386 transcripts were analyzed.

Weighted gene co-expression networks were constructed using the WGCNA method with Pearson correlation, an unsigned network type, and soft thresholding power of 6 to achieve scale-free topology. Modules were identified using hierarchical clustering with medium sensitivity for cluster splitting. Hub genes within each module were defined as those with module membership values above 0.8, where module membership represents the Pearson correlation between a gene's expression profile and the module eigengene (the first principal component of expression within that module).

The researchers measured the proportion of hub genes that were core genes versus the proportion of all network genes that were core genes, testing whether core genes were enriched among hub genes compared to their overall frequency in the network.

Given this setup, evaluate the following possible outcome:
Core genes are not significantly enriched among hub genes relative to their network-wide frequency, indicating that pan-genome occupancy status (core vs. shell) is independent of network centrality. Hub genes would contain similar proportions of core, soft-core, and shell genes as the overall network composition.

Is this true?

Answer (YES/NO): NO